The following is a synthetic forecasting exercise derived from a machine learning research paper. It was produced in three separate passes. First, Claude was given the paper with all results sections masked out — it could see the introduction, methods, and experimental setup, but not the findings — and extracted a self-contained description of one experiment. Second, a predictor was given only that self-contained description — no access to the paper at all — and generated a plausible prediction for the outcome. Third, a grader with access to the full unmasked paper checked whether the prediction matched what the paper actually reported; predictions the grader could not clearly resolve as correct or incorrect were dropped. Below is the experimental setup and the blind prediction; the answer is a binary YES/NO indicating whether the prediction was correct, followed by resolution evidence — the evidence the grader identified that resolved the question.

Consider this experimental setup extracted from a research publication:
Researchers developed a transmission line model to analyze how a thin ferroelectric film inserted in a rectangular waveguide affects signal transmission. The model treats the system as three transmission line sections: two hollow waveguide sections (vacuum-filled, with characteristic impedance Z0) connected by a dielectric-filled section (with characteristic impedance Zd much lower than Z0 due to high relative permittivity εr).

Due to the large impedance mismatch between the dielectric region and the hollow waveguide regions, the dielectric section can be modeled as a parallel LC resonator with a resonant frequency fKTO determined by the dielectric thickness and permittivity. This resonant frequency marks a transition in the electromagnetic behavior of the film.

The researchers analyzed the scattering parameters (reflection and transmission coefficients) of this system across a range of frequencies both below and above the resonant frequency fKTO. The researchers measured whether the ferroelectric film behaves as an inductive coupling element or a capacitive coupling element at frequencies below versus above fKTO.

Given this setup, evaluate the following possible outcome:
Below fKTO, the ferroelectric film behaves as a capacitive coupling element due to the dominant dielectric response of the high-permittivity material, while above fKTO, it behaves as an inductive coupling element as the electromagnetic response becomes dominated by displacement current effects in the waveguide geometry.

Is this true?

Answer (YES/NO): NO